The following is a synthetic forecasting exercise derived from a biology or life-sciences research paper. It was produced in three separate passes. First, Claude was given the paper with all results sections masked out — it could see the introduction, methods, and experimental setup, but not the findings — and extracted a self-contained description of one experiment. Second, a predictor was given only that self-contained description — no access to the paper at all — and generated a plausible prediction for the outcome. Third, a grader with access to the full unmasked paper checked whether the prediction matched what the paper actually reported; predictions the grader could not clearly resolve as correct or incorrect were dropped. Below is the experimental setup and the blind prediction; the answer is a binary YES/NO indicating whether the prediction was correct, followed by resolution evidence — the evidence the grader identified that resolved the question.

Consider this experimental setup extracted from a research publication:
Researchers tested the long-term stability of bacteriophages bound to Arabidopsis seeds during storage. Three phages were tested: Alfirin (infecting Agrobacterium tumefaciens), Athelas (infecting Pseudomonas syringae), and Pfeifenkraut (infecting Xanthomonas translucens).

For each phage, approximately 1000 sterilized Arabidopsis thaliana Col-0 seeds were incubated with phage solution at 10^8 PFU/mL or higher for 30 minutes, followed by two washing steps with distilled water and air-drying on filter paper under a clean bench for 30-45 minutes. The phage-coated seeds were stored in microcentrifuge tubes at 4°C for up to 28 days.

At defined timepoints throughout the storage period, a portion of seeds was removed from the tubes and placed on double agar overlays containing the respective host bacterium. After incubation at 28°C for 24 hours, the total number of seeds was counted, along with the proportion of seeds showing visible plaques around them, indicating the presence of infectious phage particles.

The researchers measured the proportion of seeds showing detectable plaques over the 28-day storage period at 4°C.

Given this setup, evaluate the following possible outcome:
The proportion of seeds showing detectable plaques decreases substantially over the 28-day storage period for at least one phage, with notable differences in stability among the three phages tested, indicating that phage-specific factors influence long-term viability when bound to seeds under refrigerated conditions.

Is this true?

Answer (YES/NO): YES